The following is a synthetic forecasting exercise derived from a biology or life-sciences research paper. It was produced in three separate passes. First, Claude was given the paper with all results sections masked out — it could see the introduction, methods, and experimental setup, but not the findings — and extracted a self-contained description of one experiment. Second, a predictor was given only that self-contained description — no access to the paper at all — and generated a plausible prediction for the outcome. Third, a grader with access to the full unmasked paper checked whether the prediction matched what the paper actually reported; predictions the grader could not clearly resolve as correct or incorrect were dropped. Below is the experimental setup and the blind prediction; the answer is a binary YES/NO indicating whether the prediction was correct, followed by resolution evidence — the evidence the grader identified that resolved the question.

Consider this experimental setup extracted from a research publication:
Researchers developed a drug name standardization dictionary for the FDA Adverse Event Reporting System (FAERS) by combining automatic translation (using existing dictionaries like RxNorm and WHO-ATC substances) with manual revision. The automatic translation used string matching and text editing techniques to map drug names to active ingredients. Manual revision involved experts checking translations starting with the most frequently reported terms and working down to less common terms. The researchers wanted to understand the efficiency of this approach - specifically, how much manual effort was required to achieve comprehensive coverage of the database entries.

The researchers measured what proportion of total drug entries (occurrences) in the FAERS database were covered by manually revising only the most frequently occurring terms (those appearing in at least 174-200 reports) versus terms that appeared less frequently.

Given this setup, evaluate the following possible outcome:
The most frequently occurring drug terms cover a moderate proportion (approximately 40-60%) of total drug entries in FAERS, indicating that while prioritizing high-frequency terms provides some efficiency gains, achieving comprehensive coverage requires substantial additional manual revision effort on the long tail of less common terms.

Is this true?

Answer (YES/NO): NO